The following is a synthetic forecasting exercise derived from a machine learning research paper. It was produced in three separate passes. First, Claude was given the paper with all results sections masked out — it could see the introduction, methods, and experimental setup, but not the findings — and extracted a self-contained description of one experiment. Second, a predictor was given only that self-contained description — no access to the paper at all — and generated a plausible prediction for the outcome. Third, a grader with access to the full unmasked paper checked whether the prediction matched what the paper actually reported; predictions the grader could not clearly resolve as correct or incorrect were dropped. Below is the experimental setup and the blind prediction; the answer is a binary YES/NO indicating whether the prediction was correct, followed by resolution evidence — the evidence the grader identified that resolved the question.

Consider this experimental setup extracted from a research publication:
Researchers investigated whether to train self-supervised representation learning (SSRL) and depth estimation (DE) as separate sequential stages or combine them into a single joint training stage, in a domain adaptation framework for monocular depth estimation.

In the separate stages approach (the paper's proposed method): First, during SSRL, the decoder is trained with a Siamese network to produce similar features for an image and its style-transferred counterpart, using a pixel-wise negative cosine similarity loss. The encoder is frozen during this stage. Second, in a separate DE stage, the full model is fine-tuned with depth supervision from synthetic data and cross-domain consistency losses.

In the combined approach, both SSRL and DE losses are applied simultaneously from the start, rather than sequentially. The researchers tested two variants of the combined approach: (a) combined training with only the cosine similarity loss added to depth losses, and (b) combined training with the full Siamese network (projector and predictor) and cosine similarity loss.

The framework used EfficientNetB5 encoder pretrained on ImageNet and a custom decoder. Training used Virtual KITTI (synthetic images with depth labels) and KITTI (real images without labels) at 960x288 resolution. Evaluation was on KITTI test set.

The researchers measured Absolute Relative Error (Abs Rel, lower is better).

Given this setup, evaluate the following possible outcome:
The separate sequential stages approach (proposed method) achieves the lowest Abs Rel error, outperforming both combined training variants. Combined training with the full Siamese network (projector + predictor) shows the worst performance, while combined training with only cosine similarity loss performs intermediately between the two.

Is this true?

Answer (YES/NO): NO